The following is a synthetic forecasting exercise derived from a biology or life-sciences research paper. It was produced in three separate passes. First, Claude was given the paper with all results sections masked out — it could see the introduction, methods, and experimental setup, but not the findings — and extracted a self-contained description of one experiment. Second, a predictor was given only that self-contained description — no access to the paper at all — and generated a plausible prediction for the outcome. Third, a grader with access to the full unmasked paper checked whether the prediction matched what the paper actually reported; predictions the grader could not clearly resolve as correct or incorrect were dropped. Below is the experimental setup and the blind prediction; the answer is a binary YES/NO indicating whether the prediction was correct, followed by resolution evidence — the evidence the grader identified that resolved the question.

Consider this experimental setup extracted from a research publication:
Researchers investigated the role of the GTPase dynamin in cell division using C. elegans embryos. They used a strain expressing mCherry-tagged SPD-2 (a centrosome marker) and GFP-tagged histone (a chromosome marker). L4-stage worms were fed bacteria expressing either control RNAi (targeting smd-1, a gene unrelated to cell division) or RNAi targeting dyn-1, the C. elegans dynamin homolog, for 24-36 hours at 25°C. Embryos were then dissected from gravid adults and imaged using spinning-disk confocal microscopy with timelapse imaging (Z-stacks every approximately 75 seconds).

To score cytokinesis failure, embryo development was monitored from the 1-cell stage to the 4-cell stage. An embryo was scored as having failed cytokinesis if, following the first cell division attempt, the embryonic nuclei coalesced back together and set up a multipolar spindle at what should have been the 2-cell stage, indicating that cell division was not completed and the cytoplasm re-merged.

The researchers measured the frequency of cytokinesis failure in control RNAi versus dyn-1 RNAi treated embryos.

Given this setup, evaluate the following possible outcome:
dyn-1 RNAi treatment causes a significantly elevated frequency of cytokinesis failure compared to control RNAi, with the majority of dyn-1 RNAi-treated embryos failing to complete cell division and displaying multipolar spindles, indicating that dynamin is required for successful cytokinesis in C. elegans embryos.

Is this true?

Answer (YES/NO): NO